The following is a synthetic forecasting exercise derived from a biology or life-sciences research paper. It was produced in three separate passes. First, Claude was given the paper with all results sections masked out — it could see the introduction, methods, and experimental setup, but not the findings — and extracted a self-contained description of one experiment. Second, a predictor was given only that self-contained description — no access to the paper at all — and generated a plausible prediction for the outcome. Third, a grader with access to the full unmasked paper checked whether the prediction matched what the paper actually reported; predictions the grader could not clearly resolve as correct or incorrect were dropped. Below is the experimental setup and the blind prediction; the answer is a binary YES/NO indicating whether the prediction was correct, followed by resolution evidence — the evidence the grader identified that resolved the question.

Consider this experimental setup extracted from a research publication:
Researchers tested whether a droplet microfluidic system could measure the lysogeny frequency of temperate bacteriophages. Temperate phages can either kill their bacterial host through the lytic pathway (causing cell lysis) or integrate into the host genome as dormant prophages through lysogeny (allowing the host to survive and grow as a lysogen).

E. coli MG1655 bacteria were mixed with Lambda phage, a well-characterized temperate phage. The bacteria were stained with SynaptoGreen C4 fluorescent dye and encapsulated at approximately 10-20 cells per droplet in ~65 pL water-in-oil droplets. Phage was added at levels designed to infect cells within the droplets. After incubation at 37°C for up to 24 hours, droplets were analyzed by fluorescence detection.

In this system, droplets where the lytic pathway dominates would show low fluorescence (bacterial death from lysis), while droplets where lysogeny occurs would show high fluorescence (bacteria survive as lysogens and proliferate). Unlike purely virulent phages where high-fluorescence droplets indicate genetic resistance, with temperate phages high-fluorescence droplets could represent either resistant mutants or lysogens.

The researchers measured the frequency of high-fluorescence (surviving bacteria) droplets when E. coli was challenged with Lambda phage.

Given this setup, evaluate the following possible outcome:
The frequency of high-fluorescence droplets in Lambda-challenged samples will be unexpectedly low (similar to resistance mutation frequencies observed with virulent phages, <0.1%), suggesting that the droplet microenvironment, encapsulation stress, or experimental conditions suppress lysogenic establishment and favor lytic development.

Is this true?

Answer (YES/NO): NO